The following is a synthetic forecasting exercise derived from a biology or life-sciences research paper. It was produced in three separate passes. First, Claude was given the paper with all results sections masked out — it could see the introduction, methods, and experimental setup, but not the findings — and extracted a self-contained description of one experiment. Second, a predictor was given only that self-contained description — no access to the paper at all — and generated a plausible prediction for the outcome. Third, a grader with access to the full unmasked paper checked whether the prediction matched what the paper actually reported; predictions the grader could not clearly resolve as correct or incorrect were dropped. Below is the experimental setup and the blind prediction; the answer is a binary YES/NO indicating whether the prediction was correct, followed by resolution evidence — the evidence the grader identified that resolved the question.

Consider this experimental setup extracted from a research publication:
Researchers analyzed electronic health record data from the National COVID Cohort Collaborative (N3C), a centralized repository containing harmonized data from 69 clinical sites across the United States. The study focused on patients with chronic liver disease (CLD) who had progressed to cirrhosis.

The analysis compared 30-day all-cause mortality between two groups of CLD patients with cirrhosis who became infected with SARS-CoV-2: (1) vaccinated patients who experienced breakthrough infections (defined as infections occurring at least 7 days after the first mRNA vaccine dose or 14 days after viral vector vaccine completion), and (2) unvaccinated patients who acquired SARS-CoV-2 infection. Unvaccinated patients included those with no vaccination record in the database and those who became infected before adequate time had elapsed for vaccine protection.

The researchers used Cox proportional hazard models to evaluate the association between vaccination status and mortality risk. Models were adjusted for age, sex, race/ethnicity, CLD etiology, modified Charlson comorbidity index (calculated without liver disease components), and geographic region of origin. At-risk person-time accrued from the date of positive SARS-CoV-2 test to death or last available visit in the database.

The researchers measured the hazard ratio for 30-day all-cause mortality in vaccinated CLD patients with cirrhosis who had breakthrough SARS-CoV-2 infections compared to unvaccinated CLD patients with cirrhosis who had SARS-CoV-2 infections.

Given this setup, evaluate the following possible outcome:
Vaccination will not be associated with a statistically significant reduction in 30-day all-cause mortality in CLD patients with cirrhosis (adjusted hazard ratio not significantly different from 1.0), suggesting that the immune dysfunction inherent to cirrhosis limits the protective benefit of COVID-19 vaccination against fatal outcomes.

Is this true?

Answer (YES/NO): NO